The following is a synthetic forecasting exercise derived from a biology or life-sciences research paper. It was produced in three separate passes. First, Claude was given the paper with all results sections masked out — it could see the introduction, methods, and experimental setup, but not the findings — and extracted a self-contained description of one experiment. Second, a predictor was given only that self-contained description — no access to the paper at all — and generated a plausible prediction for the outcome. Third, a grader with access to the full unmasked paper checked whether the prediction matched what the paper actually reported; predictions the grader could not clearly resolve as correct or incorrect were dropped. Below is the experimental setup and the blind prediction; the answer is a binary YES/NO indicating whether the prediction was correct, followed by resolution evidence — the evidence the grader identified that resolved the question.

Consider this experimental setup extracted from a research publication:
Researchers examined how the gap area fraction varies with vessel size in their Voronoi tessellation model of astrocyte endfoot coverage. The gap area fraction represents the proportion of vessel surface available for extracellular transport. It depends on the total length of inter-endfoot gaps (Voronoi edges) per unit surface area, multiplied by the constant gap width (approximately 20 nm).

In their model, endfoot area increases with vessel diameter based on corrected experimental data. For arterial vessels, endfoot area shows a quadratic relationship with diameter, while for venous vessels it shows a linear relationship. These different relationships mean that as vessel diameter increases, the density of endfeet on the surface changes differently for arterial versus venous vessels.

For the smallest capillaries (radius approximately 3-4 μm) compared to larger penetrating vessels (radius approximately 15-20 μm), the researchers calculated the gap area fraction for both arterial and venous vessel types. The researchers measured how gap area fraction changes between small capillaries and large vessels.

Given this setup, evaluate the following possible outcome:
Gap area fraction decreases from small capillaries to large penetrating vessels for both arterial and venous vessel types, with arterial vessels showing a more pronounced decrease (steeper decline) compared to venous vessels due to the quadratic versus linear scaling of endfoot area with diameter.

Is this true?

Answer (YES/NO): YES